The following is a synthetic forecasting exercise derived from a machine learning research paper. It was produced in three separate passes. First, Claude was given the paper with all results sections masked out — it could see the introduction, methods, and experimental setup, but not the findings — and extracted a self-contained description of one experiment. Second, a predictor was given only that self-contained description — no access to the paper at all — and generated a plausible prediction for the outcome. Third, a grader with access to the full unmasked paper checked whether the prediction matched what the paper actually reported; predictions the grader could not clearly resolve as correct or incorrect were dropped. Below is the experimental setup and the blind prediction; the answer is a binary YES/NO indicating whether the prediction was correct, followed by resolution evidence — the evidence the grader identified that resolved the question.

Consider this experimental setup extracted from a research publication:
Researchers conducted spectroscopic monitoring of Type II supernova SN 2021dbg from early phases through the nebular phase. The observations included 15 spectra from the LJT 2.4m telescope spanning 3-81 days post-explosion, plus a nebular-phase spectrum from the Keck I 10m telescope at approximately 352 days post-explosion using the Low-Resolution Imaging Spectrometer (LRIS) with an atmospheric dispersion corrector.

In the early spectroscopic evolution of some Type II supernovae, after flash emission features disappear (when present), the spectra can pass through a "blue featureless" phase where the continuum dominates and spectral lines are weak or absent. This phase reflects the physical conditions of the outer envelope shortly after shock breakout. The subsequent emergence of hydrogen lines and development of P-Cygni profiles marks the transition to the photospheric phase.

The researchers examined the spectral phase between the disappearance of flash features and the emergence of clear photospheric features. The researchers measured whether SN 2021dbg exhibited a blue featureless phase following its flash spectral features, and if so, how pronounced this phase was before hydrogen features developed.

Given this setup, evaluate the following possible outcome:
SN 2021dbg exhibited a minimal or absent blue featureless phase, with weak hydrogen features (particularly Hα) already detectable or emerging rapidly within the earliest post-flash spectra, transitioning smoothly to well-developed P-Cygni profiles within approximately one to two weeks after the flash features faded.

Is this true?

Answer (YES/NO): NO